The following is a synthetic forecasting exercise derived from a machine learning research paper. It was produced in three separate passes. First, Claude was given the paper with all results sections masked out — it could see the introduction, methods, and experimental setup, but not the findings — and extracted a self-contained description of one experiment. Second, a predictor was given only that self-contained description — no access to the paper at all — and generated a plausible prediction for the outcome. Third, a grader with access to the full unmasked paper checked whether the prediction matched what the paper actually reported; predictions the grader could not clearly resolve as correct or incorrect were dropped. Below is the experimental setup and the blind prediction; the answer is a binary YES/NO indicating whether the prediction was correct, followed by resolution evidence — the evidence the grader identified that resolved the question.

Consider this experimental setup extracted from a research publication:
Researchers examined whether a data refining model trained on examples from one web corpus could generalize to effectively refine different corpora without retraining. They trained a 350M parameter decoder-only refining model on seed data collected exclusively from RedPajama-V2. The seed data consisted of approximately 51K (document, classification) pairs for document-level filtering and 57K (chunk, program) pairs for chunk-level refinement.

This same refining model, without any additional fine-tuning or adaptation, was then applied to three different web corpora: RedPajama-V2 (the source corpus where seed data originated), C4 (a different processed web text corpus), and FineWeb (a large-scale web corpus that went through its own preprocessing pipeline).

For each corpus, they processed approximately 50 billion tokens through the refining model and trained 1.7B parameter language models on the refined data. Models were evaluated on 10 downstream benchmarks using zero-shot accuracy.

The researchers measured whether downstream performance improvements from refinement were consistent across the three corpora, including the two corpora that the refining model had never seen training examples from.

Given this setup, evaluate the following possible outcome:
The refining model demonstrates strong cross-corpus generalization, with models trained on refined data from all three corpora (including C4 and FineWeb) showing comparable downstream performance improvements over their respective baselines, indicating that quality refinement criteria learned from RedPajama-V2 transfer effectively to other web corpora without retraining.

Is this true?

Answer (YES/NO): YES